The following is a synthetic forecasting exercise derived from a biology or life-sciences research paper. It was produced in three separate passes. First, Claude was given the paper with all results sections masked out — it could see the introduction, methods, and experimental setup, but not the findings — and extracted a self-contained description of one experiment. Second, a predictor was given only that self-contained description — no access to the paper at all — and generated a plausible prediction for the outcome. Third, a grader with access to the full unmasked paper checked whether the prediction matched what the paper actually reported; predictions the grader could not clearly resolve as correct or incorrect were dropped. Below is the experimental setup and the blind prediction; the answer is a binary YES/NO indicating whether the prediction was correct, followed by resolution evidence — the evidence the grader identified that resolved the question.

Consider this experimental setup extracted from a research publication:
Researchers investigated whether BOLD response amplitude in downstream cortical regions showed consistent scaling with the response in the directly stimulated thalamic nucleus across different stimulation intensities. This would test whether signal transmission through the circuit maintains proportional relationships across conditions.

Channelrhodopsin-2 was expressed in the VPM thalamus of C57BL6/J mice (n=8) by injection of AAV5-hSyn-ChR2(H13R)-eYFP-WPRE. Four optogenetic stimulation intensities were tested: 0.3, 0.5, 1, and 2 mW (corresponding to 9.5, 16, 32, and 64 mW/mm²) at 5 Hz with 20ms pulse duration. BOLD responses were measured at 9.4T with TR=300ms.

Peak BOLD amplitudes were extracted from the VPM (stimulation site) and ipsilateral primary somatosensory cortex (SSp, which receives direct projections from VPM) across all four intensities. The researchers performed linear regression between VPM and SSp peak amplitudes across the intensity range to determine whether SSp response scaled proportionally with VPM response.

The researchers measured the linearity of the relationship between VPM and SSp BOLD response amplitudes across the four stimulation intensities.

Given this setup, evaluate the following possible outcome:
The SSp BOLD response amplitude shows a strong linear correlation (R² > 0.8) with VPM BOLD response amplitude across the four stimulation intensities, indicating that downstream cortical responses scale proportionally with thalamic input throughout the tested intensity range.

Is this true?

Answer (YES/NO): NO